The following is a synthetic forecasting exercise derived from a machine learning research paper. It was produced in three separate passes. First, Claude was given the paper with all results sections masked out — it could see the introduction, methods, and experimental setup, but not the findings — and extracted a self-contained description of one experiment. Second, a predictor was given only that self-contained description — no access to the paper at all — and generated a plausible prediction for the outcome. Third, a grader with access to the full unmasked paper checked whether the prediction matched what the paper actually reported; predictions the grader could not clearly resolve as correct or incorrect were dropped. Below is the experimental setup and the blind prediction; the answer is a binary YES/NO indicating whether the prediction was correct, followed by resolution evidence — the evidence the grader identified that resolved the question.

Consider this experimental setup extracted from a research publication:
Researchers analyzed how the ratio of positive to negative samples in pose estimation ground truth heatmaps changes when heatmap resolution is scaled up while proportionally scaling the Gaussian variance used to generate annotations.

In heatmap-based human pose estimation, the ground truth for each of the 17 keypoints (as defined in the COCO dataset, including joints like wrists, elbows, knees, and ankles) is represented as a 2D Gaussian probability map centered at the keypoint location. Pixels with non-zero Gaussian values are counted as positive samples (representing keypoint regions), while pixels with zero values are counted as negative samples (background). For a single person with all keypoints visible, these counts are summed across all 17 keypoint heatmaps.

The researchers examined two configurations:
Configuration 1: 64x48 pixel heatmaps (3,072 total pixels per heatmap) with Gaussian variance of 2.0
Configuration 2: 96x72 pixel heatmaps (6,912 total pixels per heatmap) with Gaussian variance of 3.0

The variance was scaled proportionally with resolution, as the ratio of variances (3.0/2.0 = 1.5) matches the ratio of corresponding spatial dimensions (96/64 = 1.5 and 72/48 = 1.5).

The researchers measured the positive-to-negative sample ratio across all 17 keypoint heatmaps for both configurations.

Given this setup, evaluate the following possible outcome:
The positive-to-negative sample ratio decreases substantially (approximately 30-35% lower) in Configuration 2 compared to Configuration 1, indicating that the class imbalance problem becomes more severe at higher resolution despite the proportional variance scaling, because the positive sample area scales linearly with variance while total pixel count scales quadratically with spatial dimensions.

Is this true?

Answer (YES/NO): NO